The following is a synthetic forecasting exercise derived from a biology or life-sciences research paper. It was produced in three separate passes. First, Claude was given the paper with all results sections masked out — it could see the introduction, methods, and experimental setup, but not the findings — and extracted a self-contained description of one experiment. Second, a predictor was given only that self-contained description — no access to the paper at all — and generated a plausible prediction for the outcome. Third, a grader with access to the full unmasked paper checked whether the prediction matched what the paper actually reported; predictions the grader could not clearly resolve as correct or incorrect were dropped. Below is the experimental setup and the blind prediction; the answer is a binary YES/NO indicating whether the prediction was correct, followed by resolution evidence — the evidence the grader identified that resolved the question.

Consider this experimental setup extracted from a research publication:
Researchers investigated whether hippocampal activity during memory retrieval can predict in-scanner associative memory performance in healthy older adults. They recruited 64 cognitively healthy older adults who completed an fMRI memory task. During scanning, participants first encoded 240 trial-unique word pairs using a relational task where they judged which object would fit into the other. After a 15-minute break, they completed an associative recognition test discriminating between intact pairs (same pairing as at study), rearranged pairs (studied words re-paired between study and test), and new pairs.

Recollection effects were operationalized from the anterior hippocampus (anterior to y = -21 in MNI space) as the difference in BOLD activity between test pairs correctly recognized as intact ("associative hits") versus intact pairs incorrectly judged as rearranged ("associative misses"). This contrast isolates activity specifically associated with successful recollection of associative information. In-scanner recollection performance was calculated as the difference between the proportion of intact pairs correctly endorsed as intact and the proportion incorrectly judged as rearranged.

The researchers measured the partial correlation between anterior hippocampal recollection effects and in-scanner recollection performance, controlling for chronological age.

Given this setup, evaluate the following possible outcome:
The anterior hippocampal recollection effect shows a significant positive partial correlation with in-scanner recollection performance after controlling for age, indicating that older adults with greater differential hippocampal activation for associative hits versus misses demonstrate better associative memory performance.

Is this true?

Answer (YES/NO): YES